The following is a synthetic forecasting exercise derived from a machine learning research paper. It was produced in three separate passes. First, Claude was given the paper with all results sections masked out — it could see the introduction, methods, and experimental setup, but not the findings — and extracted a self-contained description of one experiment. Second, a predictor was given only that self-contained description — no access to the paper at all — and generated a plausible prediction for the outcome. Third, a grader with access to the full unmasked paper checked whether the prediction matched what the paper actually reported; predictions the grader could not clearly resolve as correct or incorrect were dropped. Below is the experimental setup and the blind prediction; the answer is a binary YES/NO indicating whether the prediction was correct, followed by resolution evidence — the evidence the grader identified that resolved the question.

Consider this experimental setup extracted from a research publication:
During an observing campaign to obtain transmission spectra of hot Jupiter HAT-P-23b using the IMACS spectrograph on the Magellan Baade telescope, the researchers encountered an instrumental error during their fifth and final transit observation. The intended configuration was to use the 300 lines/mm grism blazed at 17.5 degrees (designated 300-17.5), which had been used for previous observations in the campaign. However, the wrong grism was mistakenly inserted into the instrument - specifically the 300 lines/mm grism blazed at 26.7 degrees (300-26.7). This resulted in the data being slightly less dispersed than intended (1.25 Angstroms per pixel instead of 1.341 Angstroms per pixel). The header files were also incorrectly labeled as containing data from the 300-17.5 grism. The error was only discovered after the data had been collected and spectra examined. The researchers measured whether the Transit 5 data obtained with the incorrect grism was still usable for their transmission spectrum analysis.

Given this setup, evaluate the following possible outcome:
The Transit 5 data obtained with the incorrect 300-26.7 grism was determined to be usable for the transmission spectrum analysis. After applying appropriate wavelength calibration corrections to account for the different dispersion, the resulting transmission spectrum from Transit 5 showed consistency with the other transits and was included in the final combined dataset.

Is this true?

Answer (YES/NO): YES